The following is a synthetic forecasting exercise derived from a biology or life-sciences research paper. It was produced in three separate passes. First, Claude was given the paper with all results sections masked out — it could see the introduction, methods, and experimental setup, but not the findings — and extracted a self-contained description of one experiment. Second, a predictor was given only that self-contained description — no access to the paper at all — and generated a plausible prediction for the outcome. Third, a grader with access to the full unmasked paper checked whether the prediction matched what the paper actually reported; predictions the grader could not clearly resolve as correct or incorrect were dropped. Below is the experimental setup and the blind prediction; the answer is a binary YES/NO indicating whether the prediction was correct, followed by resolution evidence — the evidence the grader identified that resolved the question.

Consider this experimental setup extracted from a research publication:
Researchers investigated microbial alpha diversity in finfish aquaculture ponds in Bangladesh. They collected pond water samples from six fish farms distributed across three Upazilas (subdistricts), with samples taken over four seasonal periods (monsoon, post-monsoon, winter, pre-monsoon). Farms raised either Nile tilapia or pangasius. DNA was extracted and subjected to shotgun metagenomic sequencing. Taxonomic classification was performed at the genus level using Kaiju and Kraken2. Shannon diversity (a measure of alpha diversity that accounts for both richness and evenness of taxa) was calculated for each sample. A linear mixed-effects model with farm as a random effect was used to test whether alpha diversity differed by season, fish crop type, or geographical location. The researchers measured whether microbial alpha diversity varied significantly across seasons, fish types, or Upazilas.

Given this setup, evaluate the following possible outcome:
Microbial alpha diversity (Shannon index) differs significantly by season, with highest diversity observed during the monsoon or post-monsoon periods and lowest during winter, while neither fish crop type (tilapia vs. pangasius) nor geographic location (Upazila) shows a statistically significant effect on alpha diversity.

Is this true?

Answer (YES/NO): NO